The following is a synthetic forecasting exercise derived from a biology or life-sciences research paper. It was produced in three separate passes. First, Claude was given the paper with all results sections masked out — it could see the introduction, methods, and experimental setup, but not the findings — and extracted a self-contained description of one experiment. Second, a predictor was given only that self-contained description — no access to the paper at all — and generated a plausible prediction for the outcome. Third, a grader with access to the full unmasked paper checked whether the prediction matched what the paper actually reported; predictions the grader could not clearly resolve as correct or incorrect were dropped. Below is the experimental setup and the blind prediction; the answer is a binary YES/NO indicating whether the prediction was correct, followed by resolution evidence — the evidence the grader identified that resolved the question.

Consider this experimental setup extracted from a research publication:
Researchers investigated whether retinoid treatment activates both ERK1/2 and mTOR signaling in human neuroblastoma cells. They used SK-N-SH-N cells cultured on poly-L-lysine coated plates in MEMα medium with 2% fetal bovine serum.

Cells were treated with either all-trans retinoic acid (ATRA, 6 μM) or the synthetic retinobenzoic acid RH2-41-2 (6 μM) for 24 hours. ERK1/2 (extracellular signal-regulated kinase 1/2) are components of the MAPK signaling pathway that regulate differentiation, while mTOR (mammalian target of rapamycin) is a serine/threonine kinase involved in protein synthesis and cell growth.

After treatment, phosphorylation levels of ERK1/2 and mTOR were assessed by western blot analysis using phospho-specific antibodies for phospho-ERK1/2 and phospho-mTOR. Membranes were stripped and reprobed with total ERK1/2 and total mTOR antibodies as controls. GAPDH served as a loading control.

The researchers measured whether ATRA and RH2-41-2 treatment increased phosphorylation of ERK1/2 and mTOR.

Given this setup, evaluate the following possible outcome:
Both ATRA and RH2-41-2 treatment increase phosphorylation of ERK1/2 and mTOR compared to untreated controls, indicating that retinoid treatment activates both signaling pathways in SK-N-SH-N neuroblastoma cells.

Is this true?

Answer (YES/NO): YES